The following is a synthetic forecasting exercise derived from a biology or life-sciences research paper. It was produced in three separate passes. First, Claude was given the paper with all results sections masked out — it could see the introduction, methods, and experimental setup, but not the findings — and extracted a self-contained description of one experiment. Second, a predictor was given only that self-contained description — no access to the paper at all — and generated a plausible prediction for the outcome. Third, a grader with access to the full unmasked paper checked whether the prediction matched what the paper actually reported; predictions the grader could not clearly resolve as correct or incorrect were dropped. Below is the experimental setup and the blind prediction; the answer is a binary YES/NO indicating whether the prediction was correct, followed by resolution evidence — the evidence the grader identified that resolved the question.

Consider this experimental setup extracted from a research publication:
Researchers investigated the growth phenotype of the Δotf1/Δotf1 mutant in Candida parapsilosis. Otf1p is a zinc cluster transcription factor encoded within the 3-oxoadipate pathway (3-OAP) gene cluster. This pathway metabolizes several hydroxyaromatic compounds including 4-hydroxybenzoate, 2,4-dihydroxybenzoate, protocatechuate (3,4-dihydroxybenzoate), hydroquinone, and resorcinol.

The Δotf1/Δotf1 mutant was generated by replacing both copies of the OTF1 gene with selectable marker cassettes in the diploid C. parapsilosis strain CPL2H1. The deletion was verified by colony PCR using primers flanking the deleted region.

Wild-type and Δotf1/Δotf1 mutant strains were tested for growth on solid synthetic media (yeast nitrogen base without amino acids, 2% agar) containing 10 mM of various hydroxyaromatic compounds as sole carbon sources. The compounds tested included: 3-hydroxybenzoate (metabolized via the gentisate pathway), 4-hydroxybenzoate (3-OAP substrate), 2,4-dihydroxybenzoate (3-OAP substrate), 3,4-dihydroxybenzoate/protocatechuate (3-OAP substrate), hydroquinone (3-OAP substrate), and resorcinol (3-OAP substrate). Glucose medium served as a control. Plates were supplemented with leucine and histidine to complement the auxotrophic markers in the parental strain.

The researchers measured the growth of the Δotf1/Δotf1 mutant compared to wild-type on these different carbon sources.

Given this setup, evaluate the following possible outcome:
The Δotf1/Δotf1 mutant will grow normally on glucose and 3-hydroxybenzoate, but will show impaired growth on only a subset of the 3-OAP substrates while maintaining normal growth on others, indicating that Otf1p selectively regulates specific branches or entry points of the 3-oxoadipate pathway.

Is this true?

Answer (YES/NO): YES